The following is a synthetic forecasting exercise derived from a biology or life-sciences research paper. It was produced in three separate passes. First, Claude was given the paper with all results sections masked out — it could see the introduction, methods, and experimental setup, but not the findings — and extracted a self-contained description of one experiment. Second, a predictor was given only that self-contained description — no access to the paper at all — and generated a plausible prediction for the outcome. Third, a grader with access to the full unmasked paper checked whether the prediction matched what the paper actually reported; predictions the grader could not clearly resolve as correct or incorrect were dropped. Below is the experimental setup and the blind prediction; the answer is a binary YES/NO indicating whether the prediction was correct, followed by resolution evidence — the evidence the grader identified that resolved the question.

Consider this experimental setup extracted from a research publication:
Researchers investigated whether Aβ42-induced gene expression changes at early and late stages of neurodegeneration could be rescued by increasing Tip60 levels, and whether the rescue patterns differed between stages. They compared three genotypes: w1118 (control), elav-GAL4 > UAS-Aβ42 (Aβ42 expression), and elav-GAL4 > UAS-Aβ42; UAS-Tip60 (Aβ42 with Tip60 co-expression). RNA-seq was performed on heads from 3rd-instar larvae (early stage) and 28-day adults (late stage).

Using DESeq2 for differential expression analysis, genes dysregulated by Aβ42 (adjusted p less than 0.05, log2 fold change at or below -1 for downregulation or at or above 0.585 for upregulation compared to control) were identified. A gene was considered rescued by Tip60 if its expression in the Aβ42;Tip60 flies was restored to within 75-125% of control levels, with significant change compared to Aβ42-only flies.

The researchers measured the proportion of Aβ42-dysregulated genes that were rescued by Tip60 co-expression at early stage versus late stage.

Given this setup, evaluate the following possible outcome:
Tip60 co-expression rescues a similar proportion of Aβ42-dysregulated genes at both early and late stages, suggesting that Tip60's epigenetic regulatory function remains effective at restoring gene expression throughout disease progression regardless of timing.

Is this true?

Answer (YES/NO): NO